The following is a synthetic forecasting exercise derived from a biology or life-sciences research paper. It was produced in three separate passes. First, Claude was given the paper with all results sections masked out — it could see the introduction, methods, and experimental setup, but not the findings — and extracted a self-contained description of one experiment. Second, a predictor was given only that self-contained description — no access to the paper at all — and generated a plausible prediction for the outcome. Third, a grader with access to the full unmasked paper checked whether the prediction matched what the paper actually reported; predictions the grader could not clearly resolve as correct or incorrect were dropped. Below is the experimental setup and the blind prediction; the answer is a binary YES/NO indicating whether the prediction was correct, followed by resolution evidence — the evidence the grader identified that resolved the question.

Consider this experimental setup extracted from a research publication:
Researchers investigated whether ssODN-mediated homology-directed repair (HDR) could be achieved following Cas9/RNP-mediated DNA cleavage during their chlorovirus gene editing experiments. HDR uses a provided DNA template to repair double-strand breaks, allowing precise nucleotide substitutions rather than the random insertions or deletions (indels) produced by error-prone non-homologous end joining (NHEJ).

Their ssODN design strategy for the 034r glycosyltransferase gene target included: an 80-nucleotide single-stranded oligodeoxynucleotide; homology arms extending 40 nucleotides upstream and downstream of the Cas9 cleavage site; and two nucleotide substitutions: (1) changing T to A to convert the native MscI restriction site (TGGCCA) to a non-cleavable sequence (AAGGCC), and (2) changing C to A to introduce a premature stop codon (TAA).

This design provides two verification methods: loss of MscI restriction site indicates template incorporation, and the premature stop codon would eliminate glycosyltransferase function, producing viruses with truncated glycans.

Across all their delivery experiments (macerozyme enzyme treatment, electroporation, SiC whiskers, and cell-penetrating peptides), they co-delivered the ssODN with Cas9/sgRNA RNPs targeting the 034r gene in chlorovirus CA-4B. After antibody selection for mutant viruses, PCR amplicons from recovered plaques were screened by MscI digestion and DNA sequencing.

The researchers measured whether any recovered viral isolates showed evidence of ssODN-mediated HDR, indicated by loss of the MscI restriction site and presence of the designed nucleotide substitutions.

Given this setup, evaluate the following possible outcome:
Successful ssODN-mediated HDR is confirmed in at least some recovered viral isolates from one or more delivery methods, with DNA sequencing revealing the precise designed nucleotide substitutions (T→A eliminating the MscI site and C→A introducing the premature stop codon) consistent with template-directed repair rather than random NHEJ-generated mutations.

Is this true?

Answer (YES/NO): NO